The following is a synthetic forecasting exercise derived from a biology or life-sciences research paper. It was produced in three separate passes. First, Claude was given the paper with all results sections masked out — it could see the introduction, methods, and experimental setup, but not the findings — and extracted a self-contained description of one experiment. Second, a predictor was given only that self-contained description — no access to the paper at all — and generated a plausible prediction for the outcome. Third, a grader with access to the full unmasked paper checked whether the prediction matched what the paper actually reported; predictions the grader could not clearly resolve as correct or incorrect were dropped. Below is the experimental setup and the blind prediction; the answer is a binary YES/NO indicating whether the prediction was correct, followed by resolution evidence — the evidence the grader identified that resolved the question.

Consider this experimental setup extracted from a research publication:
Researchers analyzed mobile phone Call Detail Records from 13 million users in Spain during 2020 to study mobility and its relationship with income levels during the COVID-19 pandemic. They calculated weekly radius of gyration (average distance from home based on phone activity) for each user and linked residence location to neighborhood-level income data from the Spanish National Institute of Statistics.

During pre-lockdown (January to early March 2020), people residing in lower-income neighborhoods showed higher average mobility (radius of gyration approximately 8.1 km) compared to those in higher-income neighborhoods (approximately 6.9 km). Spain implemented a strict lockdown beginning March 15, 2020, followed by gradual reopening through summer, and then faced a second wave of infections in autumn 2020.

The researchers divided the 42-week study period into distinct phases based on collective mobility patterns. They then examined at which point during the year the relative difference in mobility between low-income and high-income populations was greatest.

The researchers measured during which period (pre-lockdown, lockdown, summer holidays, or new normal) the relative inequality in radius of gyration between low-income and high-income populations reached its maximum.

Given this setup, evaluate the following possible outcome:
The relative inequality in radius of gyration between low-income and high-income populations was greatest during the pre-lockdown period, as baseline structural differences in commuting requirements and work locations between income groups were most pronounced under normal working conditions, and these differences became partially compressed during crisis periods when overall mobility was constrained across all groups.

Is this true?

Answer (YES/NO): NO